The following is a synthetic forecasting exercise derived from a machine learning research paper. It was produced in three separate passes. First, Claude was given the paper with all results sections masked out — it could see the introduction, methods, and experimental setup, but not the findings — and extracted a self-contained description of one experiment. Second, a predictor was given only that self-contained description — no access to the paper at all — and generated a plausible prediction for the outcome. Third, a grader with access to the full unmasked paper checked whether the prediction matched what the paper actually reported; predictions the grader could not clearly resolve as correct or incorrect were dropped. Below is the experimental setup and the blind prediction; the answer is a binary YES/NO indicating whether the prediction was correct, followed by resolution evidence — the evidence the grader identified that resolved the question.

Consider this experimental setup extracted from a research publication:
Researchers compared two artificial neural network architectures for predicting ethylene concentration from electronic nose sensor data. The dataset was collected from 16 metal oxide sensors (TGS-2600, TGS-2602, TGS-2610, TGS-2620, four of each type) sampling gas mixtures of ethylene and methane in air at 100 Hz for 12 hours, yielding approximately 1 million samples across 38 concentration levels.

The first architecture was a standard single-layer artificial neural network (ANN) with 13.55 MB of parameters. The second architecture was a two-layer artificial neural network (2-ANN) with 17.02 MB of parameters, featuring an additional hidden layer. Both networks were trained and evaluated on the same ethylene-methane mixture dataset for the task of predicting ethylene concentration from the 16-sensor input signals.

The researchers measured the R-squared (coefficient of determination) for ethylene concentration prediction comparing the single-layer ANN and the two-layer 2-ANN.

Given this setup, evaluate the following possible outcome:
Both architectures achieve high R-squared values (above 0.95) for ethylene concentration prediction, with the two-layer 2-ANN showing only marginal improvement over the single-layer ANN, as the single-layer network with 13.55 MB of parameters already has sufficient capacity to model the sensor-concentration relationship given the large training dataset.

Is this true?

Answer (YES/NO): NO